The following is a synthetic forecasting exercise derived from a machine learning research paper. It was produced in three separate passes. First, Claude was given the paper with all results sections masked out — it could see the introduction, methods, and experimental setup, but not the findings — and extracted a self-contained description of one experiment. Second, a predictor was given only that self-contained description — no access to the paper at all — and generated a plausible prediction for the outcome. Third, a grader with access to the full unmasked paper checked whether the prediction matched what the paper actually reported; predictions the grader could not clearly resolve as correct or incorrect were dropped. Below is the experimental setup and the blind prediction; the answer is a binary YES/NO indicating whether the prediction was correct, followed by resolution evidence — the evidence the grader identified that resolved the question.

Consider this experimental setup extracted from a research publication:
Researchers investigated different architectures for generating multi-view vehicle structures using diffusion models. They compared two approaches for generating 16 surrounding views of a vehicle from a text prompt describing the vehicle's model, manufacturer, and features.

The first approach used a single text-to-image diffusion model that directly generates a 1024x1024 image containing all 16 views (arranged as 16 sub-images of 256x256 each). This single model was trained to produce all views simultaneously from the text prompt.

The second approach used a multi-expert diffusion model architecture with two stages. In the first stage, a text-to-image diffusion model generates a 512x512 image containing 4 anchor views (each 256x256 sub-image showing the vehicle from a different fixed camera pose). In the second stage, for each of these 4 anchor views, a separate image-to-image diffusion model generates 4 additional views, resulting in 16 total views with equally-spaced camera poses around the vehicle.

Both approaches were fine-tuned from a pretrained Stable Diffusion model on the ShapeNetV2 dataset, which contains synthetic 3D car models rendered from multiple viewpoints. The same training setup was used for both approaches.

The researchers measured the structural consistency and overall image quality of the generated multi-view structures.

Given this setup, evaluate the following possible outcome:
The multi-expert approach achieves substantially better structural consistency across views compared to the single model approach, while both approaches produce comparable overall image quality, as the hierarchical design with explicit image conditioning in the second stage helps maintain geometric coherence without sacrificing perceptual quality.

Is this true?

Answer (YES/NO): NO